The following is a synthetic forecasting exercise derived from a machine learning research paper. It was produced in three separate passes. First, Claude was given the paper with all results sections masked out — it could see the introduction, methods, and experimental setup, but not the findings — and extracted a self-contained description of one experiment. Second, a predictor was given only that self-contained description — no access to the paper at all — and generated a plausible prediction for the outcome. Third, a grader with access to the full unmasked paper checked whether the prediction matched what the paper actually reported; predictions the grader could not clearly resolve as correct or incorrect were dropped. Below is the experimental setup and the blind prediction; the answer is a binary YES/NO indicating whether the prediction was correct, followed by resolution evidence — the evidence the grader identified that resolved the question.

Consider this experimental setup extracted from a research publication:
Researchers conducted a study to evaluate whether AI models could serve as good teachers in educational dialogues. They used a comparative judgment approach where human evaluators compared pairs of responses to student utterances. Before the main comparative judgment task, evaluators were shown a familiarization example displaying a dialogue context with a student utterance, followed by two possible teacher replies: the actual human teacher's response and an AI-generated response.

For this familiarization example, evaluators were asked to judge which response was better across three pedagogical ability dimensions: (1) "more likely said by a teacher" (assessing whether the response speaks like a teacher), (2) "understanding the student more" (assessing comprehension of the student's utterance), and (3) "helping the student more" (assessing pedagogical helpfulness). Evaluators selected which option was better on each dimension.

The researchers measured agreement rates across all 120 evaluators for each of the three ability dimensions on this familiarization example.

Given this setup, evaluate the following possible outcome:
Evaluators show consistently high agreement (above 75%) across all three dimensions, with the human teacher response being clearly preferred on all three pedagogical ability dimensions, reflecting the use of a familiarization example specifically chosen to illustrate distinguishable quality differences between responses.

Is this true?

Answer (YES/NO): YES